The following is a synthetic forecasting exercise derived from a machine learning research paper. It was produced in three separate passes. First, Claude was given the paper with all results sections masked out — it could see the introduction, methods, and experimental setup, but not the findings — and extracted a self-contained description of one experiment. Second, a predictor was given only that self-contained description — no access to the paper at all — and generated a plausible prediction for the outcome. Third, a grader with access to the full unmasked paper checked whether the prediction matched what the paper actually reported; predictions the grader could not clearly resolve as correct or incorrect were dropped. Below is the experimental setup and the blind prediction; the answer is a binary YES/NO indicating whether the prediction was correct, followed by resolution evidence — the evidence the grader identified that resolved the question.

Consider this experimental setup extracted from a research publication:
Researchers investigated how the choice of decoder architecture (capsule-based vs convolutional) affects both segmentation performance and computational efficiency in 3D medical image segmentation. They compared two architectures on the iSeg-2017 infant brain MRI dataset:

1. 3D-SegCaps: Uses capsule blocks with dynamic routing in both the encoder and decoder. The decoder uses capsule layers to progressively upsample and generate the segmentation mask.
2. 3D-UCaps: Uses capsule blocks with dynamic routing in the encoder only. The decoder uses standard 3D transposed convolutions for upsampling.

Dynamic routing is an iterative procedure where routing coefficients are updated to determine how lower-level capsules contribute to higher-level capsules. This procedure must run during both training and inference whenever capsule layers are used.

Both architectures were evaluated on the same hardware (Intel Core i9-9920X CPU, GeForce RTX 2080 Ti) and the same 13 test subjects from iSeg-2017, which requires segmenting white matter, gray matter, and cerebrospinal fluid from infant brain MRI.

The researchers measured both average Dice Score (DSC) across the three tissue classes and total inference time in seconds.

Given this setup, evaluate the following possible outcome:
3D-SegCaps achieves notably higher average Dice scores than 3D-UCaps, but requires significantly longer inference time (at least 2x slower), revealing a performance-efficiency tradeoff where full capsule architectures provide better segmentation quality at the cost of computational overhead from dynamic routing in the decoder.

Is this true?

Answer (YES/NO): NO